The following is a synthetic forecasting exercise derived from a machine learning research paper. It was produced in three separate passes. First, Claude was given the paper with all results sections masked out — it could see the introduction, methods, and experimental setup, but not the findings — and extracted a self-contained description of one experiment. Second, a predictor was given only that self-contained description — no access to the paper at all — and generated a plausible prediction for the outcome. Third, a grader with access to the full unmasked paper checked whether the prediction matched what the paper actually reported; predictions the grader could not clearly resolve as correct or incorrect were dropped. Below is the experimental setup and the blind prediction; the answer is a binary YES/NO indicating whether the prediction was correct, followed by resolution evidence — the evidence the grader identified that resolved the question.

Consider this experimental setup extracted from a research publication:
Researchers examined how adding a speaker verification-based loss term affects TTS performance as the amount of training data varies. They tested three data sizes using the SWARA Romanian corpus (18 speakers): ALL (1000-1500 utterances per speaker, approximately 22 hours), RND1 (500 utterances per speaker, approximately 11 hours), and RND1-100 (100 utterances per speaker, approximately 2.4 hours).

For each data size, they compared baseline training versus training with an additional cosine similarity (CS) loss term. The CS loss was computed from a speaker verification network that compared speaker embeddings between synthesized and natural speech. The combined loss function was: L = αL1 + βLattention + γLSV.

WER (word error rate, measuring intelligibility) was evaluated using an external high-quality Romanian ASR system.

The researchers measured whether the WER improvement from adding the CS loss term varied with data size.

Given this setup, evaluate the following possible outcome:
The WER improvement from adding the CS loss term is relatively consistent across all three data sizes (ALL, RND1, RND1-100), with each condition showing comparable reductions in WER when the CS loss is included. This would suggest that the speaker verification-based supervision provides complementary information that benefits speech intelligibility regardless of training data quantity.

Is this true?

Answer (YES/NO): NO